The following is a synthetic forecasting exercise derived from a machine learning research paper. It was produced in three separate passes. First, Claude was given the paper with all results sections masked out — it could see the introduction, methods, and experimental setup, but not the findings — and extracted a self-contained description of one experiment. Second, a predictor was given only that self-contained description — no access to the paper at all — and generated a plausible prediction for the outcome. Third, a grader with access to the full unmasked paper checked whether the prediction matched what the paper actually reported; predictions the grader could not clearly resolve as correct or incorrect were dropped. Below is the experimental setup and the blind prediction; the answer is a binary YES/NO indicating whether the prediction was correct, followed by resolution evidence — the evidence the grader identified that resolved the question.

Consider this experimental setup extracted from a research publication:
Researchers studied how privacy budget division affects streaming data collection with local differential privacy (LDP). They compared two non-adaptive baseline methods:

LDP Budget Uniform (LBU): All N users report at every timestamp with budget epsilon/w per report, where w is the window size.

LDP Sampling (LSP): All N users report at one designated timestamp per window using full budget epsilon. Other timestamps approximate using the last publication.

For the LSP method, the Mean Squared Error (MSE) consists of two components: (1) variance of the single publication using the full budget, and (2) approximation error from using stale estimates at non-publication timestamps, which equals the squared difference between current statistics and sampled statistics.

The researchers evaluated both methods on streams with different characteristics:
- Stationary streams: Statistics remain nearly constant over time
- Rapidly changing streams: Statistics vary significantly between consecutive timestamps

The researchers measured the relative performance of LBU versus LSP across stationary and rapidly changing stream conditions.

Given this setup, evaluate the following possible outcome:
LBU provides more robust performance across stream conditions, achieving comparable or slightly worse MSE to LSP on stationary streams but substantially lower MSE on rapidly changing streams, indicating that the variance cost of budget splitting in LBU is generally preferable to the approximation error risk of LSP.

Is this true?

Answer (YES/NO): NO